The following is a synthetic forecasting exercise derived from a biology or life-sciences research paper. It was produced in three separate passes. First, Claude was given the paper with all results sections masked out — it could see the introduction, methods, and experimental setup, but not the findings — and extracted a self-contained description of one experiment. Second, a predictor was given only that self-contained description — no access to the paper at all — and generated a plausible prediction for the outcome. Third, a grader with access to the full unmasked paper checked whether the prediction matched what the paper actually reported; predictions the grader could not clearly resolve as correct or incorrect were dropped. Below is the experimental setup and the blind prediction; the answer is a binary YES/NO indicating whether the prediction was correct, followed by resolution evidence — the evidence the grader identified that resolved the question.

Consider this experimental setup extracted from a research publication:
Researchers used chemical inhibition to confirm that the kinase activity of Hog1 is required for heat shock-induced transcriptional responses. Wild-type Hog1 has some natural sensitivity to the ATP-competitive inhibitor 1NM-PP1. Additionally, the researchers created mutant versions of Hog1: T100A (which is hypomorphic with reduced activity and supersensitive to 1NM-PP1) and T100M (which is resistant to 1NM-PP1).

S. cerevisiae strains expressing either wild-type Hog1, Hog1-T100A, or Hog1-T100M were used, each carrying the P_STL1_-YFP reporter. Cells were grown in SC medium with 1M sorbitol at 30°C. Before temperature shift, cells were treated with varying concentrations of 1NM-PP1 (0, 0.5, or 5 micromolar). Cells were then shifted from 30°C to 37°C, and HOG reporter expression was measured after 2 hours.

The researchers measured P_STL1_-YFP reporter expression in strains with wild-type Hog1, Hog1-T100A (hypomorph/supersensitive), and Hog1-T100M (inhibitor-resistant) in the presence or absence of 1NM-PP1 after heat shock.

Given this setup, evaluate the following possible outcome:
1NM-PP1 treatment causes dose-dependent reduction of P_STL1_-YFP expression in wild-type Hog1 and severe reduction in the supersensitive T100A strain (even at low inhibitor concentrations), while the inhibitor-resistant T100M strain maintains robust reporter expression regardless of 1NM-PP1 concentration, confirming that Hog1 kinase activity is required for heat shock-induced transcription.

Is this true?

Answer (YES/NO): YES